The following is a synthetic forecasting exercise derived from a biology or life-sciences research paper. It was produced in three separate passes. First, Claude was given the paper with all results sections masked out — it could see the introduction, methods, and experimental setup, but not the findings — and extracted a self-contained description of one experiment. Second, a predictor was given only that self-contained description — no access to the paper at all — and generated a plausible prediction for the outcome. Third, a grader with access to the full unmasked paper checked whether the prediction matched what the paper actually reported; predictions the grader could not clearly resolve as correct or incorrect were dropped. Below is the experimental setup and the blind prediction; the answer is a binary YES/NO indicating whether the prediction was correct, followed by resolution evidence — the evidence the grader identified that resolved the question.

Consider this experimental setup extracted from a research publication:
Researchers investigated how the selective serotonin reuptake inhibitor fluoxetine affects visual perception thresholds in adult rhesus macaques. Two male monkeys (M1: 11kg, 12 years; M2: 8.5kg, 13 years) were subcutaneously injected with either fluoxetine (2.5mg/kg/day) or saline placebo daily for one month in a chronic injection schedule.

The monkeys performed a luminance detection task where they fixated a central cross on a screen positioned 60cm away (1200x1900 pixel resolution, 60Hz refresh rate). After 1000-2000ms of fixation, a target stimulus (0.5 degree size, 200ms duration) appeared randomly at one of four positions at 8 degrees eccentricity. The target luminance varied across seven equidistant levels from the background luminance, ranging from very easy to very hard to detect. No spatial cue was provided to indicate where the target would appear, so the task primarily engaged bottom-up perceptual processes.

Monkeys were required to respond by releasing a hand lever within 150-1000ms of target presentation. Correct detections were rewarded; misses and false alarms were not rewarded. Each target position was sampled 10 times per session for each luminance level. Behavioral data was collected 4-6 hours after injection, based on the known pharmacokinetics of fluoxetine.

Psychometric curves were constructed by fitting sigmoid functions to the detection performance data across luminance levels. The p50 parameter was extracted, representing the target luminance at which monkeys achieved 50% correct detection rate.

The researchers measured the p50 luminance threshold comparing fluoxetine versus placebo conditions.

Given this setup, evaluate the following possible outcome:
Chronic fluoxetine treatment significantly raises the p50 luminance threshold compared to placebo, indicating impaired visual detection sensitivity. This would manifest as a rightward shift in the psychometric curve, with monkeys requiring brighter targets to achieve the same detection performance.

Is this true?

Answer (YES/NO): YES